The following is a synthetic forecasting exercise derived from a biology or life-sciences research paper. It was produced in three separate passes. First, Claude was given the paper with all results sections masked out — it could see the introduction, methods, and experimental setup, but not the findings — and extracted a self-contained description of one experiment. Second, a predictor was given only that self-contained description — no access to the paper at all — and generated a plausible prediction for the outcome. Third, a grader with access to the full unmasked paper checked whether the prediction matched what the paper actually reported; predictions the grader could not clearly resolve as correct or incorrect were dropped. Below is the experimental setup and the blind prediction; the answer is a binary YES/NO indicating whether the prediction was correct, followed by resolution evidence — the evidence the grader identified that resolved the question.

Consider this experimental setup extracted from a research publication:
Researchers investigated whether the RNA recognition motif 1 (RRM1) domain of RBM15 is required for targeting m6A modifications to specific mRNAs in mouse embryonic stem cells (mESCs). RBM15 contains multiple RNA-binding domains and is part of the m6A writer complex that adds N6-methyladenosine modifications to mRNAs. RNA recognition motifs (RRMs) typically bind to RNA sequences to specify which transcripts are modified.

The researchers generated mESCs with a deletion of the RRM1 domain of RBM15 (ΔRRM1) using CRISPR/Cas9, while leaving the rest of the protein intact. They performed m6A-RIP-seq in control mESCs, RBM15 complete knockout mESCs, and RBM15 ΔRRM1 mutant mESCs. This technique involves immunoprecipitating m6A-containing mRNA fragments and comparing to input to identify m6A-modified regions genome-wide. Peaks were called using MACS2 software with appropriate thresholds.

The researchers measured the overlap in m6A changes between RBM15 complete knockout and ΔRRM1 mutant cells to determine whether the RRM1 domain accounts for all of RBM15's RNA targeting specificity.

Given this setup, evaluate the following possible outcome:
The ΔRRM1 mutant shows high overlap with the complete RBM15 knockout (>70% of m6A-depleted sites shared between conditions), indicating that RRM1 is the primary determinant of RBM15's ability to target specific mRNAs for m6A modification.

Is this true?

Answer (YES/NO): NO